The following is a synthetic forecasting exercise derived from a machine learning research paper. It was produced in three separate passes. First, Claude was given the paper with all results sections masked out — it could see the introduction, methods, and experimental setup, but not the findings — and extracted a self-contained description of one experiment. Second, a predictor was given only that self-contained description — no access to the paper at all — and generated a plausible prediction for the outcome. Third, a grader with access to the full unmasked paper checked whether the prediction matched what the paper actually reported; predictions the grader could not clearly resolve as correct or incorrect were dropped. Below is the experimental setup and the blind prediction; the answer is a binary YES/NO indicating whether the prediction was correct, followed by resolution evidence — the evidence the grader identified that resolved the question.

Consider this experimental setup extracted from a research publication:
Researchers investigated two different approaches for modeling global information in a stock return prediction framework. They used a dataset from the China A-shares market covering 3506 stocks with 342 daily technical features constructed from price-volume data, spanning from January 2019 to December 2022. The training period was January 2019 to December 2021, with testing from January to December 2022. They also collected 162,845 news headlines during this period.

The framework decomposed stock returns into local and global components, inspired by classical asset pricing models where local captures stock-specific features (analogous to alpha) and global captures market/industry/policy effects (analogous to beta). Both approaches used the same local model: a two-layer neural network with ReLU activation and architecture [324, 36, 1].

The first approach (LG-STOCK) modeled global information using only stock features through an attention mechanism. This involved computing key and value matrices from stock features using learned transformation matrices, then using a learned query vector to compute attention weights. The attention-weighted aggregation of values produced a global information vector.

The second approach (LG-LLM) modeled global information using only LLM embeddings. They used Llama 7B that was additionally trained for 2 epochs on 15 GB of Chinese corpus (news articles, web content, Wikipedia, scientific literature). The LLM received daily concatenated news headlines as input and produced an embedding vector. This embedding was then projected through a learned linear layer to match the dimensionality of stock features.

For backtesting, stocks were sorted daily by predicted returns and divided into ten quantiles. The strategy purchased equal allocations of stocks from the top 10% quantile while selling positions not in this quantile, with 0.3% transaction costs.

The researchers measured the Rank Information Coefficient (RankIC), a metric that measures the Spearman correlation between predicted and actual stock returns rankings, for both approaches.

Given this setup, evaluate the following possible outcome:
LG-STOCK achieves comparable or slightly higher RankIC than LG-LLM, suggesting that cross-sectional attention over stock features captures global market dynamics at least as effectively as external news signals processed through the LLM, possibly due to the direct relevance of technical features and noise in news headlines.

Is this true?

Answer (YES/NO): NO